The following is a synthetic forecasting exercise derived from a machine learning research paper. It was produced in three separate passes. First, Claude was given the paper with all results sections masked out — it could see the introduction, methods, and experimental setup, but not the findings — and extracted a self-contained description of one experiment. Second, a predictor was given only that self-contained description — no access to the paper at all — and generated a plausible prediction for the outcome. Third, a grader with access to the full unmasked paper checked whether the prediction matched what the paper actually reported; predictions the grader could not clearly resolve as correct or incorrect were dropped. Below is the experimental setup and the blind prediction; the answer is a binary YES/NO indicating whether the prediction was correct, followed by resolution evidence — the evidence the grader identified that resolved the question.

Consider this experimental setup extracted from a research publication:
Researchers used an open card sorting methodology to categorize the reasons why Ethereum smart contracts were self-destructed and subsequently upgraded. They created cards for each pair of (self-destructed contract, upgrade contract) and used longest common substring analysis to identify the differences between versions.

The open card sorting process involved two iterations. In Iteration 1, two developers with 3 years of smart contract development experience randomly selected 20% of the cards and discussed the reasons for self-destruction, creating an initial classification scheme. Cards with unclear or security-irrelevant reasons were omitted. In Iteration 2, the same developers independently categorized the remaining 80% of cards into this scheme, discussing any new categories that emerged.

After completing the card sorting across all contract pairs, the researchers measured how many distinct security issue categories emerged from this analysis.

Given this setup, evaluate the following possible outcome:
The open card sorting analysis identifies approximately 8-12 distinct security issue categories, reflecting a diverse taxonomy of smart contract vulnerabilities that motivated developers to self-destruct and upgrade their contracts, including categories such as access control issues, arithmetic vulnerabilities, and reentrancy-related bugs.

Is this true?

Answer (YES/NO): NO